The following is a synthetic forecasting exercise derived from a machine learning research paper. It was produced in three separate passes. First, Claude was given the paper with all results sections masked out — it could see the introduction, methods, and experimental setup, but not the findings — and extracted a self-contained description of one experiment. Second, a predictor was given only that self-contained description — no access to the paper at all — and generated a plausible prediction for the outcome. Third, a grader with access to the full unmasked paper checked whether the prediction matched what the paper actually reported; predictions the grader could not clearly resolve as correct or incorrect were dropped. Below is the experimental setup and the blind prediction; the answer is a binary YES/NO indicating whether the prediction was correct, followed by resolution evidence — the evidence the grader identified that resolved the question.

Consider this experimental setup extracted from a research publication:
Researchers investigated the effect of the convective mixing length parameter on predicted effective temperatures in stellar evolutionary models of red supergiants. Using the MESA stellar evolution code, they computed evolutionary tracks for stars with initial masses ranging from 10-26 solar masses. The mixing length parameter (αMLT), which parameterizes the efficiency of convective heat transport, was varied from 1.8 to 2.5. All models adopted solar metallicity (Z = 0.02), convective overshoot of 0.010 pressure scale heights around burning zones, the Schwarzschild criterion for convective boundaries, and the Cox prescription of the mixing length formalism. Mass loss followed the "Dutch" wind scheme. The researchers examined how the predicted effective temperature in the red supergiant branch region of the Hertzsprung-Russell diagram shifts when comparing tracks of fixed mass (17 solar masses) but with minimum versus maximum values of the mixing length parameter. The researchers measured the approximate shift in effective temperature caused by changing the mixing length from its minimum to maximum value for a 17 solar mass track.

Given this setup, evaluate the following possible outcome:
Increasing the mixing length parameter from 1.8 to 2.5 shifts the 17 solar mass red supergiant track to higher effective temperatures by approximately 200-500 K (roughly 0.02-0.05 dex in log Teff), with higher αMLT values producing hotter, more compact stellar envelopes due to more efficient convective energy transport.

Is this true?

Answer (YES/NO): NO